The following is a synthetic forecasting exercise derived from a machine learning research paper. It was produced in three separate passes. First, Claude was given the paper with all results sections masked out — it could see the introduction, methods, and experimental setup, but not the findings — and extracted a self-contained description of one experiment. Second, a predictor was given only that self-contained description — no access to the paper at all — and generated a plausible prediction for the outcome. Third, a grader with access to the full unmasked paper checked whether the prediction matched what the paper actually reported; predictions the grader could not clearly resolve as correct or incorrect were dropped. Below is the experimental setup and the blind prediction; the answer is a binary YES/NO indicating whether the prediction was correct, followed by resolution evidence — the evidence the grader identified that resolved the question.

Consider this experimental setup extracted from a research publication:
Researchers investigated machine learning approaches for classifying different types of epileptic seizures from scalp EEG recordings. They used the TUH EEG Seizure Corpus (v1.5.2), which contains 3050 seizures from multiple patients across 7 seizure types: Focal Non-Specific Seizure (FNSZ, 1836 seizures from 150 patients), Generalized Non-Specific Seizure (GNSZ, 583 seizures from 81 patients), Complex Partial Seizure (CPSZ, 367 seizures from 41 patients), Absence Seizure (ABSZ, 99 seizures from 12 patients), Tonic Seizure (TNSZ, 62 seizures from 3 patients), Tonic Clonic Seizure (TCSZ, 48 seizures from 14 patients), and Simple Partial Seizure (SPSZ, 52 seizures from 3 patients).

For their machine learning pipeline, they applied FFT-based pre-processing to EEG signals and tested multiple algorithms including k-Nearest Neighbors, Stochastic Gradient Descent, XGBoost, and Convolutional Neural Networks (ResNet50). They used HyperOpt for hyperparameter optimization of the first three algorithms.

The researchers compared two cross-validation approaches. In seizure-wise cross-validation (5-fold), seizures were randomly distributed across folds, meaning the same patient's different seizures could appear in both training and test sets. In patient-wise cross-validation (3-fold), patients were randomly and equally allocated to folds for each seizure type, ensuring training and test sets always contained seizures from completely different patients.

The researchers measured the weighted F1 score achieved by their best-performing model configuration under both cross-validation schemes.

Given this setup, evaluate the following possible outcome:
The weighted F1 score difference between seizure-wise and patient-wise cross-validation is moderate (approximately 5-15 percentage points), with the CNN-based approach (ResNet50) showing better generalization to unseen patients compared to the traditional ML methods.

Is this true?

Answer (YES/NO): NO